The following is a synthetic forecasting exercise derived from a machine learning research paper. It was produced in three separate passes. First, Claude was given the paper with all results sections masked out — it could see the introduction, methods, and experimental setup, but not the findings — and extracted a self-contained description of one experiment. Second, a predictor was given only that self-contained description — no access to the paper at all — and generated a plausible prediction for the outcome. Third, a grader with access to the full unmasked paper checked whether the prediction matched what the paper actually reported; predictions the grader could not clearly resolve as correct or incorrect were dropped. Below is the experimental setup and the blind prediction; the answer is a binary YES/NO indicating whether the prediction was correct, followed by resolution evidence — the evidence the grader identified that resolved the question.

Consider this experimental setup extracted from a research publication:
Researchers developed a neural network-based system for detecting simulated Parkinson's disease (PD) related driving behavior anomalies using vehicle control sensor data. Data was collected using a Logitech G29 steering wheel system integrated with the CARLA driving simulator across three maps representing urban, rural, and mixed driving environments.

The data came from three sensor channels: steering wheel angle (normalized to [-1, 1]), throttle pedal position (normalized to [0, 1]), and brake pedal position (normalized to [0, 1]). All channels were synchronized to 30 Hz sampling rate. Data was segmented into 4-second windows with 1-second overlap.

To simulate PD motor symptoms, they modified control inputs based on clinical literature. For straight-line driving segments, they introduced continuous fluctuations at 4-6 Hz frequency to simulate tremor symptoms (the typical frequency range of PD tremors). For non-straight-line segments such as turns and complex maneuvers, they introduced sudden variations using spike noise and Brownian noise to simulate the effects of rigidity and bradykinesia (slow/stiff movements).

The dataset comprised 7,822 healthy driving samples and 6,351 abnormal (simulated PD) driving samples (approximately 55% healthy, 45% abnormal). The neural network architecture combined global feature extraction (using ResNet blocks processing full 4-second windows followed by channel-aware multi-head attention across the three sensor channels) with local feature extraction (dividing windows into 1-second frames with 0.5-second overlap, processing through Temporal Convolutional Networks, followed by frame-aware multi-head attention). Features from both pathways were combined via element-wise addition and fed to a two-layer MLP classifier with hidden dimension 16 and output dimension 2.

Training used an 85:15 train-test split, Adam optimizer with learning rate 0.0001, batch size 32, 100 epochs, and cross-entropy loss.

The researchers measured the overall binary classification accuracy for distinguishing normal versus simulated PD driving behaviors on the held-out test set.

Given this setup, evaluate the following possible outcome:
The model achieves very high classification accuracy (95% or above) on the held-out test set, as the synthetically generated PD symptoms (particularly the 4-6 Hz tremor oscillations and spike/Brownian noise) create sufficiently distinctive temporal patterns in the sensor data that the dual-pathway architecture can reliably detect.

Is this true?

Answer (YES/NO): YES